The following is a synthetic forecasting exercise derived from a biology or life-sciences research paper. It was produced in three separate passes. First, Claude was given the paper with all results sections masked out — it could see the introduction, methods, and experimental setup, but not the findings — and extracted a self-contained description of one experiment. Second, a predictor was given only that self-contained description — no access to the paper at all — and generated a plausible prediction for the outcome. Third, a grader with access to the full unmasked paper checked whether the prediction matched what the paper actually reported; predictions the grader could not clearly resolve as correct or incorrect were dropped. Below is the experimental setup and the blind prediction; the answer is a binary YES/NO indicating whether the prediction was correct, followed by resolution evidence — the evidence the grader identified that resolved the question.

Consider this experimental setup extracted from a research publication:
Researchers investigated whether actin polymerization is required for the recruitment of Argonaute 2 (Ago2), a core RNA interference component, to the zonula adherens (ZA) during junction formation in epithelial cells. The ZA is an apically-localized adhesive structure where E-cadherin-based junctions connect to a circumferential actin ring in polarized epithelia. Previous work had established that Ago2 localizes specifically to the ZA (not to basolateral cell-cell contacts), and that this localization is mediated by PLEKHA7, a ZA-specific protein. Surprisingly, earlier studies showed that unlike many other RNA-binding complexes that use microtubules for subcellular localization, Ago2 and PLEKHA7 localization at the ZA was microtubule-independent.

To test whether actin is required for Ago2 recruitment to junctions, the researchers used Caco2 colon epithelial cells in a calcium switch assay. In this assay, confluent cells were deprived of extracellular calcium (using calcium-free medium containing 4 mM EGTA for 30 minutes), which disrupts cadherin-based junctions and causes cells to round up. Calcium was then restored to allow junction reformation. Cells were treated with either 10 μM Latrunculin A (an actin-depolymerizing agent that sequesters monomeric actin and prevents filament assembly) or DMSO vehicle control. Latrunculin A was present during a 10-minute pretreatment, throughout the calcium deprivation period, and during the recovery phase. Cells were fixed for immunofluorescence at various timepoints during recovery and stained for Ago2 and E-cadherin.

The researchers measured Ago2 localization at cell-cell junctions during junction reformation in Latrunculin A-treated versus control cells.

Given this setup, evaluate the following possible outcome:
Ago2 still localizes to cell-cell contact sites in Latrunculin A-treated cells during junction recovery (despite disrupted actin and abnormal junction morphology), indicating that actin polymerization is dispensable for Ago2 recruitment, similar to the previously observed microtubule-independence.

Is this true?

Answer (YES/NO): NO